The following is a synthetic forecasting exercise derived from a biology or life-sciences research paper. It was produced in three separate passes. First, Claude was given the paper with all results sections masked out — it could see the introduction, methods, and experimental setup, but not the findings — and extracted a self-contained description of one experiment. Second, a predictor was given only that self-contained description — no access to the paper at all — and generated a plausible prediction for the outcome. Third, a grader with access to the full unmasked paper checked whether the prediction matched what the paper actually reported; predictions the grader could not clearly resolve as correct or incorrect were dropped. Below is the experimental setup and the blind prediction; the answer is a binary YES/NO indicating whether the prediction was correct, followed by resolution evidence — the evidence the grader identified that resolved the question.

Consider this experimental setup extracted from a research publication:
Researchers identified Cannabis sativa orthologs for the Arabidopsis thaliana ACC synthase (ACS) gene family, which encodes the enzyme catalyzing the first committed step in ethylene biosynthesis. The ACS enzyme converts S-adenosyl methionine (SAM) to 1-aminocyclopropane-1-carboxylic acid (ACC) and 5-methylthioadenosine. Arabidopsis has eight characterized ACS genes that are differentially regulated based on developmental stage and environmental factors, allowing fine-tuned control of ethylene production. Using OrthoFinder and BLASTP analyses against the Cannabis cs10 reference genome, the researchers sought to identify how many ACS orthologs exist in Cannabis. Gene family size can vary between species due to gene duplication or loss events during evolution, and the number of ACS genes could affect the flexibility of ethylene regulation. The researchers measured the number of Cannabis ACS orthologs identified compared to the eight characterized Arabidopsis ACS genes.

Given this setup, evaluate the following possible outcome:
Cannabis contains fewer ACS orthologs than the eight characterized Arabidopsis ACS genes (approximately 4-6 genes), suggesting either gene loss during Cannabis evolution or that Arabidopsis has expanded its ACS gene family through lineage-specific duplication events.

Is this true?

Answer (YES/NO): YES